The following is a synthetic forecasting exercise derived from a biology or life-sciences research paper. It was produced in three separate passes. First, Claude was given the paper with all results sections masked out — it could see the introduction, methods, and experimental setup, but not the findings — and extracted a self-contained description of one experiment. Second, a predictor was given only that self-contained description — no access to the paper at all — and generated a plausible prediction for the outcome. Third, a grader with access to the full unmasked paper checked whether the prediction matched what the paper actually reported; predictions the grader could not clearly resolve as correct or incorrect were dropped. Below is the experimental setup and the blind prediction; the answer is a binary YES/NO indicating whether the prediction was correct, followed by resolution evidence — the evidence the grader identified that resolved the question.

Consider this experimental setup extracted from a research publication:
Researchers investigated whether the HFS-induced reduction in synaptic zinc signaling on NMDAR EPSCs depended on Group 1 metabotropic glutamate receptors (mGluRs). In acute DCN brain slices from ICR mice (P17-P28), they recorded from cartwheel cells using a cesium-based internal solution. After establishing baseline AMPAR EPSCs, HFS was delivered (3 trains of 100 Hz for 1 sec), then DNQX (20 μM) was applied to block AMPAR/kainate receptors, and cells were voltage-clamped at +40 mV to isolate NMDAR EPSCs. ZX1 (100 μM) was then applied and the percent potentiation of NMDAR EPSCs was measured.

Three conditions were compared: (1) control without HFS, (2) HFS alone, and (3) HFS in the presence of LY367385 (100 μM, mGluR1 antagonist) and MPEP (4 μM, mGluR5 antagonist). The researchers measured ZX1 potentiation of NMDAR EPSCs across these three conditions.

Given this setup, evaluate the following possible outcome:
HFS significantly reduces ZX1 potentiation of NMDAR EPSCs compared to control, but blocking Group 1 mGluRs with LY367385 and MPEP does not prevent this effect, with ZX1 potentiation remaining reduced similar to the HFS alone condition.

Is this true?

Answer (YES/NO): NO